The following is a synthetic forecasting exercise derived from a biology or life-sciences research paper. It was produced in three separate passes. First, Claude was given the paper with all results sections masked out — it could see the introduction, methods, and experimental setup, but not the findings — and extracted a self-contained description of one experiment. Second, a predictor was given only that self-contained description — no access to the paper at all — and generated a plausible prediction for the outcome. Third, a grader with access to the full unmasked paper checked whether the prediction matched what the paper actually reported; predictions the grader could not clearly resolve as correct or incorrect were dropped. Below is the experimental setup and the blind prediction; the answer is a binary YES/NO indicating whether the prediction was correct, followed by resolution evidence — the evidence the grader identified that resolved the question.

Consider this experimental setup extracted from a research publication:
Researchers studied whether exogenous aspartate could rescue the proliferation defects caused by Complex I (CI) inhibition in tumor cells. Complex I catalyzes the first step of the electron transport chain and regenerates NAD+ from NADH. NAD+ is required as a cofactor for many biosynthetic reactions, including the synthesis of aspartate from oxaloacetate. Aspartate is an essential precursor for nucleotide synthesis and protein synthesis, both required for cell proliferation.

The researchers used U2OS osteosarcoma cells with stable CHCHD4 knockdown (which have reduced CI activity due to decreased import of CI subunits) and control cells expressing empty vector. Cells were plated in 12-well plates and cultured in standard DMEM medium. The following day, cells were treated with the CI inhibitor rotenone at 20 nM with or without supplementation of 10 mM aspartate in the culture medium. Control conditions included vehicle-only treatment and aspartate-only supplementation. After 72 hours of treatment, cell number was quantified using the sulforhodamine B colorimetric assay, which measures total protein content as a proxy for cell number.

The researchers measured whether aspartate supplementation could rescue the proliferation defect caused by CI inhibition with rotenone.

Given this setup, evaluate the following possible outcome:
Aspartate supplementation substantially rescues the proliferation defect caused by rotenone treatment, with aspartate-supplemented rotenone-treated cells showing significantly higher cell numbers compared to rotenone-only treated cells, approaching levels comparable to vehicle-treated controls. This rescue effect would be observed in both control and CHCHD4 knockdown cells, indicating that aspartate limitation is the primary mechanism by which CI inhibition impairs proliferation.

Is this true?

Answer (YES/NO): NO